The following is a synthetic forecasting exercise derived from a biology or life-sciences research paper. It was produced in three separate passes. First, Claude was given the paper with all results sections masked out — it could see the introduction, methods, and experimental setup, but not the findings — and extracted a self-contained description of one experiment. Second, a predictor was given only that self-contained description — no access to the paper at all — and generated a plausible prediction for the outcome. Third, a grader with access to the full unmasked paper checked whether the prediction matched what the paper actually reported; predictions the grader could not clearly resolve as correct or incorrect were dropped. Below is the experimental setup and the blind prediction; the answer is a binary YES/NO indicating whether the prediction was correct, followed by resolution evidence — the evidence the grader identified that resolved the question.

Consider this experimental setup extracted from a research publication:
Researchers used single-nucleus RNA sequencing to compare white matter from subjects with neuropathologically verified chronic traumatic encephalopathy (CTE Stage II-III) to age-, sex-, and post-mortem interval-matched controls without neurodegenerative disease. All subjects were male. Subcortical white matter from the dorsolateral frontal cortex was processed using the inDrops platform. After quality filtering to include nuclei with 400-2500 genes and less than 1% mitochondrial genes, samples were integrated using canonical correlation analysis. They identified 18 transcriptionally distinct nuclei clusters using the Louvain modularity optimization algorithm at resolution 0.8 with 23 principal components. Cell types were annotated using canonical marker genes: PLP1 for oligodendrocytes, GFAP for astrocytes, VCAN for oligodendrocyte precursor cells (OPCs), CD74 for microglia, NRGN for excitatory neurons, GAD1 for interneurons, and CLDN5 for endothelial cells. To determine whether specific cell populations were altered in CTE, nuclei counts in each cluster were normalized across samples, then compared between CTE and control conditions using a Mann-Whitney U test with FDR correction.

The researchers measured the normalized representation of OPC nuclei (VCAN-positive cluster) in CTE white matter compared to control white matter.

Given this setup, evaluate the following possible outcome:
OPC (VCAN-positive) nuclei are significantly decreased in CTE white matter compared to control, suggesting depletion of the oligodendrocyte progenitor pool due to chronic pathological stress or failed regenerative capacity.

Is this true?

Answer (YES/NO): NO